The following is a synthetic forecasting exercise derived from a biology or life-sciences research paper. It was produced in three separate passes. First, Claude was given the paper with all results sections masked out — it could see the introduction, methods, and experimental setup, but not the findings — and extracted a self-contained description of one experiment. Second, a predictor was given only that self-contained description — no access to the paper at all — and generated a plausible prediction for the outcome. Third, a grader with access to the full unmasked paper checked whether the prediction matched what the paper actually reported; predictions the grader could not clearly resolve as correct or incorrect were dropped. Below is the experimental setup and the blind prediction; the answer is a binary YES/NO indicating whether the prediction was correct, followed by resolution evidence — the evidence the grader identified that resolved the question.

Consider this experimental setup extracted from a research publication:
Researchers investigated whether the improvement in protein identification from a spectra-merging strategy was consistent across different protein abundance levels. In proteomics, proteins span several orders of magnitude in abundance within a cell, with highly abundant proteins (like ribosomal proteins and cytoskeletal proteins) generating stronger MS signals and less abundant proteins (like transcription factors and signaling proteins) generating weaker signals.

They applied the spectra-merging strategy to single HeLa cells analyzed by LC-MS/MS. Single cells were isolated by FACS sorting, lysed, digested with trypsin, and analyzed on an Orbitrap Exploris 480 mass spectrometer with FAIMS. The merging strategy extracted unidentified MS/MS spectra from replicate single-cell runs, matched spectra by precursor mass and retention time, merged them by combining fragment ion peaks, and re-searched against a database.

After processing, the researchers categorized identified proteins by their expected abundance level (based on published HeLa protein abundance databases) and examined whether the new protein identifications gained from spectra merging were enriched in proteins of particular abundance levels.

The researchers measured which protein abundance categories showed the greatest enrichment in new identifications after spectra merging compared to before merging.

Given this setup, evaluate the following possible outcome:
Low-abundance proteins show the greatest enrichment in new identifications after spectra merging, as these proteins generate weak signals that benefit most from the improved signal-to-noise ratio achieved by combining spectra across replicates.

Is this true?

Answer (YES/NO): YES